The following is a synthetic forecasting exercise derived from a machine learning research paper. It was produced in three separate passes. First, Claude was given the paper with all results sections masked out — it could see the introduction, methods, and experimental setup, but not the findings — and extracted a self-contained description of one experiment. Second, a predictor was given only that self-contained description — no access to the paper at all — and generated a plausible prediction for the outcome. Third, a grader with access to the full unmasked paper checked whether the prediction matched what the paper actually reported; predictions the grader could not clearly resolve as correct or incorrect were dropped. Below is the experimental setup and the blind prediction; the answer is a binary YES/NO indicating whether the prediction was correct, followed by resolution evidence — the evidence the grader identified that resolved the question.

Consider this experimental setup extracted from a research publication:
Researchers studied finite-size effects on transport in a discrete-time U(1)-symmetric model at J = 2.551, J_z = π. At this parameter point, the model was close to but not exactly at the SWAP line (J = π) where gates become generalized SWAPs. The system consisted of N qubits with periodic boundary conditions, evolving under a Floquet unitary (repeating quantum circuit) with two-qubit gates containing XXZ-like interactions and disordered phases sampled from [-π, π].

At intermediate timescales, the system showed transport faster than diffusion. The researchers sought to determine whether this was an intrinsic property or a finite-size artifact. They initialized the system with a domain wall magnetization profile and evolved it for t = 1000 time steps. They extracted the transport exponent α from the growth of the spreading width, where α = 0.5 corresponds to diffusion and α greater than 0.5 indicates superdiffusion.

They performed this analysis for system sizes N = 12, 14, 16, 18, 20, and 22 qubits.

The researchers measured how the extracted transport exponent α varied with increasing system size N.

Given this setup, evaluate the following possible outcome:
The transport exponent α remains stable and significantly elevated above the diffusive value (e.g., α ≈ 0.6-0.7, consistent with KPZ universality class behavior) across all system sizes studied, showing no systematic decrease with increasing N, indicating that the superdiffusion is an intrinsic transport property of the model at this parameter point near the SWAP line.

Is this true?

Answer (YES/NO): NO